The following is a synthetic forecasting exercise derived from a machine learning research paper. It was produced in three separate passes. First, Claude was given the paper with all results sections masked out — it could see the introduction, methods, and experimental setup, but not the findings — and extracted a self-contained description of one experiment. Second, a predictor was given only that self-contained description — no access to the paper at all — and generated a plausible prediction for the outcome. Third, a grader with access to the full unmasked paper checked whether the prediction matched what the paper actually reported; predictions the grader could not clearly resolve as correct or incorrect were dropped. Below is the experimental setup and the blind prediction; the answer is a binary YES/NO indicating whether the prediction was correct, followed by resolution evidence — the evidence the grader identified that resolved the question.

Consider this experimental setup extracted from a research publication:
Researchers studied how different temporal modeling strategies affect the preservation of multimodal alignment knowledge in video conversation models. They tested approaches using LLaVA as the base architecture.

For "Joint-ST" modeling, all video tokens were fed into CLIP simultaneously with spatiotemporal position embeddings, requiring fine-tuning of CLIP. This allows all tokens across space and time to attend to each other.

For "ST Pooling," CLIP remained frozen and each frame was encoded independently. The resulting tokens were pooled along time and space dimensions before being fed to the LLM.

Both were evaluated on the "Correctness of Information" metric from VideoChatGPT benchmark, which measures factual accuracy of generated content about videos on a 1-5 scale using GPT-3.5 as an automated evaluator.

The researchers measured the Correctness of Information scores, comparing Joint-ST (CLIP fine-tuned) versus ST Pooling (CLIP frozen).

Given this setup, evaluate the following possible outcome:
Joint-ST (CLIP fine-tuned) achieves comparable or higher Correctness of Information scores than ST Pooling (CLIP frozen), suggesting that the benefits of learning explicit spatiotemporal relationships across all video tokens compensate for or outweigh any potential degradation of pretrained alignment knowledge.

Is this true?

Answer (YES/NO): NO